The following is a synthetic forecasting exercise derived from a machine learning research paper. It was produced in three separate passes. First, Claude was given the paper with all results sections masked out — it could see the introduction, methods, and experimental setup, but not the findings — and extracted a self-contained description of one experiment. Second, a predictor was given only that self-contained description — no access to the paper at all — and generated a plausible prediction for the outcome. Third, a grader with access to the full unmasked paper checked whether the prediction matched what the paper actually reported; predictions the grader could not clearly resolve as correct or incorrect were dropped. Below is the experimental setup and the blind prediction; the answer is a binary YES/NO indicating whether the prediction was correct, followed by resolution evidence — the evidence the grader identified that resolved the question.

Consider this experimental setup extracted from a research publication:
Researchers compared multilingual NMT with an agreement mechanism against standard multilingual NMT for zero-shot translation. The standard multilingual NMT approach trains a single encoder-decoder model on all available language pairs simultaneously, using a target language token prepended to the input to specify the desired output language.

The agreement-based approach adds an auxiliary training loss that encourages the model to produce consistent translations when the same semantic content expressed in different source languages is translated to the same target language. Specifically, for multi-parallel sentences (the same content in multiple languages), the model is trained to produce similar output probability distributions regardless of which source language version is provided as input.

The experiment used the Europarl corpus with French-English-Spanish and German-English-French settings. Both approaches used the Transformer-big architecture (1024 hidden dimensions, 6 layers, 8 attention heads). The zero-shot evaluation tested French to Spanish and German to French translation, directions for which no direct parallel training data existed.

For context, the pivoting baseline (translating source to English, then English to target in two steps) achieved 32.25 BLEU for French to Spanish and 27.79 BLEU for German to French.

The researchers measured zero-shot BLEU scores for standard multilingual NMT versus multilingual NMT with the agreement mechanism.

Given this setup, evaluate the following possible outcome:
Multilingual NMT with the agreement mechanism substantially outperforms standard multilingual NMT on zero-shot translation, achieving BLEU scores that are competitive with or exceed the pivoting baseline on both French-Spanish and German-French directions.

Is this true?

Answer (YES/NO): NO